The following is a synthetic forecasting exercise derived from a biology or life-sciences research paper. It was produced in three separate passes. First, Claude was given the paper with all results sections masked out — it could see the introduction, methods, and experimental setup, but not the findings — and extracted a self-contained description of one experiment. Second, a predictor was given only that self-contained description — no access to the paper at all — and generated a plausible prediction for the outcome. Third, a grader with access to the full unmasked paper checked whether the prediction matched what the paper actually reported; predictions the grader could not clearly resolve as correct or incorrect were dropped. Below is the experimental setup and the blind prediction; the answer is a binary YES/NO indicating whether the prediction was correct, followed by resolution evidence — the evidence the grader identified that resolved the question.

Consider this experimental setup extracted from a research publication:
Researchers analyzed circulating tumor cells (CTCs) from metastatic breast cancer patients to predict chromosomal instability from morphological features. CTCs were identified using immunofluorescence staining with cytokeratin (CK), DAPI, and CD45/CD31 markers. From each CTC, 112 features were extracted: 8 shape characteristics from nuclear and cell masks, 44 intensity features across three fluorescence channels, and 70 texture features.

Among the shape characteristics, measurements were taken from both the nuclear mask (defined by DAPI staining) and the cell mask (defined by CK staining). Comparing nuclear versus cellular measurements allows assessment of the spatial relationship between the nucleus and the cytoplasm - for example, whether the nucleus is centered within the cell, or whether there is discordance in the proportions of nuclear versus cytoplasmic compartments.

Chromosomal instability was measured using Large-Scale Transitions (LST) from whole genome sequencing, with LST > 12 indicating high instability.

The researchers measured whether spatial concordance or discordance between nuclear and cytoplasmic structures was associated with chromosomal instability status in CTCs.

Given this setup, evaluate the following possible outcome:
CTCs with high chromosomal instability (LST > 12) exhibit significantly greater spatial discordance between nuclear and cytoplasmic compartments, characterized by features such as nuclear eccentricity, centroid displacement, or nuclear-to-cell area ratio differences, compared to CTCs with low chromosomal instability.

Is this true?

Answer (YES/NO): NO